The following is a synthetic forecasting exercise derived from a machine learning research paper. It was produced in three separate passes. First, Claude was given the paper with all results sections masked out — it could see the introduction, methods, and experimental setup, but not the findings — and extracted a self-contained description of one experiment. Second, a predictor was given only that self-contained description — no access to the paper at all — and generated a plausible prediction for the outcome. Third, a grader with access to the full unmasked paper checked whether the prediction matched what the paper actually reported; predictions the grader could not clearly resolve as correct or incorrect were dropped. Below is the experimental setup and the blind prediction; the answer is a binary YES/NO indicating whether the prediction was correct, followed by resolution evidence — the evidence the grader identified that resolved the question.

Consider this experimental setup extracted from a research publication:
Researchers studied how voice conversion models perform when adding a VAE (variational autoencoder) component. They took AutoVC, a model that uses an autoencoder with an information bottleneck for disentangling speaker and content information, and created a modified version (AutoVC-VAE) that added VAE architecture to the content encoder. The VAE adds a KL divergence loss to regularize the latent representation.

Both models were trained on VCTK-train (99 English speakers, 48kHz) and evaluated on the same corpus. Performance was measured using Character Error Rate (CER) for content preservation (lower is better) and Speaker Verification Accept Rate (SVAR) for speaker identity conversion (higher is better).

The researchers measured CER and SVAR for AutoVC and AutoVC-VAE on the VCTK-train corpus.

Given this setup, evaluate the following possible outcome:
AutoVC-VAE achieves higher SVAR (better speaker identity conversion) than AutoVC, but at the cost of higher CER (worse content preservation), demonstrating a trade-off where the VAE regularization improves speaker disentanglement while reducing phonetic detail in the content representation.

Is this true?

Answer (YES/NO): NO